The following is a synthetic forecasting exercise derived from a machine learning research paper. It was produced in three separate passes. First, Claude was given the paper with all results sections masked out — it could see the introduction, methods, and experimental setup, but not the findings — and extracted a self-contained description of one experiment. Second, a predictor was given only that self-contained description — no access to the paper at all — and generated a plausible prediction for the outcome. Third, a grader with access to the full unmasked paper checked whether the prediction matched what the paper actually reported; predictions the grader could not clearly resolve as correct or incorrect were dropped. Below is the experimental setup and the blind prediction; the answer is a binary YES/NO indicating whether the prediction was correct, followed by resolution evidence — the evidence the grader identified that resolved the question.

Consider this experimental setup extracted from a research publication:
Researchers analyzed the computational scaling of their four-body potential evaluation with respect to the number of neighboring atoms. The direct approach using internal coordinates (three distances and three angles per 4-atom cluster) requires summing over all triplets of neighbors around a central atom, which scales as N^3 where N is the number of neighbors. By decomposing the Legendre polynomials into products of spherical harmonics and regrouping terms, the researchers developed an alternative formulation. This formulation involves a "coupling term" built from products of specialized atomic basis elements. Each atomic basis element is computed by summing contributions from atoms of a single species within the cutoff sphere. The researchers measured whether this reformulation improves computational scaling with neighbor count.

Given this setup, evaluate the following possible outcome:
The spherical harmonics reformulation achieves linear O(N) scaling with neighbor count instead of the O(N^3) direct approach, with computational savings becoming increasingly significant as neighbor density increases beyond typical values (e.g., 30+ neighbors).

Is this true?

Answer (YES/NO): YES